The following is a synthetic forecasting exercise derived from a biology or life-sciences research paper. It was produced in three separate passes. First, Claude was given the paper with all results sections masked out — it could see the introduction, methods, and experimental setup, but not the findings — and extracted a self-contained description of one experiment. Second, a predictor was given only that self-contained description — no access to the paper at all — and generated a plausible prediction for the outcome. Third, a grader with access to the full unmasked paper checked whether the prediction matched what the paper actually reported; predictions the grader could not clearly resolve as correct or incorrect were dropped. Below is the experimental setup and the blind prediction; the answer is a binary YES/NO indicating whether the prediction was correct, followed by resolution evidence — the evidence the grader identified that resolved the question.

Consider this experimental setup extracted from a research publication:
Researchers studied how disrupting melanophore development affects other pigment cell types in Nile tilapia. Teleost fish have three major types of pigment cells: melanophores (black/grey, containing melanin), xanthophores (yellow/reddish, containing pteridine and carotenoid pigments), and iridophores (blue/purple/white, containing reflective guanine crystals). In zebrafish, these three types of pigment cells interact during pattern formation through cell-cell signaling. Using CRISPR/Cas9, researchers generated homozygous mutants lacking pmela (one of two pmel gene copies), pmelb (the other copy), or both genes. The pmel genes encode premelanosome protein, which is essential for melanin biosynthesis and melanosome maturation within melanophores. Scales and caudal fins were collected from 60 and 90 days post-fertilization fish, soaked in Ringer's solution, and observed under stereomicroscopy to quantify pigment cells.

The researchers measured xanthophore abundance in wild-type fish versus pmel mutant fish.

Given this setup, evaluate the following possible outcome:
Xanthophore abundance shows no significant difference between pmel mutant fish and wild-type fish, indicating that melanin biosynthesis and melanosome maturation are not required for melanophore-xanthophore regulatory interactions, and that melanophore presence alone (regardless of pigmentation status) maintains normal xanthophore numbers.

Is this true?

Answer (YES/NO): NO